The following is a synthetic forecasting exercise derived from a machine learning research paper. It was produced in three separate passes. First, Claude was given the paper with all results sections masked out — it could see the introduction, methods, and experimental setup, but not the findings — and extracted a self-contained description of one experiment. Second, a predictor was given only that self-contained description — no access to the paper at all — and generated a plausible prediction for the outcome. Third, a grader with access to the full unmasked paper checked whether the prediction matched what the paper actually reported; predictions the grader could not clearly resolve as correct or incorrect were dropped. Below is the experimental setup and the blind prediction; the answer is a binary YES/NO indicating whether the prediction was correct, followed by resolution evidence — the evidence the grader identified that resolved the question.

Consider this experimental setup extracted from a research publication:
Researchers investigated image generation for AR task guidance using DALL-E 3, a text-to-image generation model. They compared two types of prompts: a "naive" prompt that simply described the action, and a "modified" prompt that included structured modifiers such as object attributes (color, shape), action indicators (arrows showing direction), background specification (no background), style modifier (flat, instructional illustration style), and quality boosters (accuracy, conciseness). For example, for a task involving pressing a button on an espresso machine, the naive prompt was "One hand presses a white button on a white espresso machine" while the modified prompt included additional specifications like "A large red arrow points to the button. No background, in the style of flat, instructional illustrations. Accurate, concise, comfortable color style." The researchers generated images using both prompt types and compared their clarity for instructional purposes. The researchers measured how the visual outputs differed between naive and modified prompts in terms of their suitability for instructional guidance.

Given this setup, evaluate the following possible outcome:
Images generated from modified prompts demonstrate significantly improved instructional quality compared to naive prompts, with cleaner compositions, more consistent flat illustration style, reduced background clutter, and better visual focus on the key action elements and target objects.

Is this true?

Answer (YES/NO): YES